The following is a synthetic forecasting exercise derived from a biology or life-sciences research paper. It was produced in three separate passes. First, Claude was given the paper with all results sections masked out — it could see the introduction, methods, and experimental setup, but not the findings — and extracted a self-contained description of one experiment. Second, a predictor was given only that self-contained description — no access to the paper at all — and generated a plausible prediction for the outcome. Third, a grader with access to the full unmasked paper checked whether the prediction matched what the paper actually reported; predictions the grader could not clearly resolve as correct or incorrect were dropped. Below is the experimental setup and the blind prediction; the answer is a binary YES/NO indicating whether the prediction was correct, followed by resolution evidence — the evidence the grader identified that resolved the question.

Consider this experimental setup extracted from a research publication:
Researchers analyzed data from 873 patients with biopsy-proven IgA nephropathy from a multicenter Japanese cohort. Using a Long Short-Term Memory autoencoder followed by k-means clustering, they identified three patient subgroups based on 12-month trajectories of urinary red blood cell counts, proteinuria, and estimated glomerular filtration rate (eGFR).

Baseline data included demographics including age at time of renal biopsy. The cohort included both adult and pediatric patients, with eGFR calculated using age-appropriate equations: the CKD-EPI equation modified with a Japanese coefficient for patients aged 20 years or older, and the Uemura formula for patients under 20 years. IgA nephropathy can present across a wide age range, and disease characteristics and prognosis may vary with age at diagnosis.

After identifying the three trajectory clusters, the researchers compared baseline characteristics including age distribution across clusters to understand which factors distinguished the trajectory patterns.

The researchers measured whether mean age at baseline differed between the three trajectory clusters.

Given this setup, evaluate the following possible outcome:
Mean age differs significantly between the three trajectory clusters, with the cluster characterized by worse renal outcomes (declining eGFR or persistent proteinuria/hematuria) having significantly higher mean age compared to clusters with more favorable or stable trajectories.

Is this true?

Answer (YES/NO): YES